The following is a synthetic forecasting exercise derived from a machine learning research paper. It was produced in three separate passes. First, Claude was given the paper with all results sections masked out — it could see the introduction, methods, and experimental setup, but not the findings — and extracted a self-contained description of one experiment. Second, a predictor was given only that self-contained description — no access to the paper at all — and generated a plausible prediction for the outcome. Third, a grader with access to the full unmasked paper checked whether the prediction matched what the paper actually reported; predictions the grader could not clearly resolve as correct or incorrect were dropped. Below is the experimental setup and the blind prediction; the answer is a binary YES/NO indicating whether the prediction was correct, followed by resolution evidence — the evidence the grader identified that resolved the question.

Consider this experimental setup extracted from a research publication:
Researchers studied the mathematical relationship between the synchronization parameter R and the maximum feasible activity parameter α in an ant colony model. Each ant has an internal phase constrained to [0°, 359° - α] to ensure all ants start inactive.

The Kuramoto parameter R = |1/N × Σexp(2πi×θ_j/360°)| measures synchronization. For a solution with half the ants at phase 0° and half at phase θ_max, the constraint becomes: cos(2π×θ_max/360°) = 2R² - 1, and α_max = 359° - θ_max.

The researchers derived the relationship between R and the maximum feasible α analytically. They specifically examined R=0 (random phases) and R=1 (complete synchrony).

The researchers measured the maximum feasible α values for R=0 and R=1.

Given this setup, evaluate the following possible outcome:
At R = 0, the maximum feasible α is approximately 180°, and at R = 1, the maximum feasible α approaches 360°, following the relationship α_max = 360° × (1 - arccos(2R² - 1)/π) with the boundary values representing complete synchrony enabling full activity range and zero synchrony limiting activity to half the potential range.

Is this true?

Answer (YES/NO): NO